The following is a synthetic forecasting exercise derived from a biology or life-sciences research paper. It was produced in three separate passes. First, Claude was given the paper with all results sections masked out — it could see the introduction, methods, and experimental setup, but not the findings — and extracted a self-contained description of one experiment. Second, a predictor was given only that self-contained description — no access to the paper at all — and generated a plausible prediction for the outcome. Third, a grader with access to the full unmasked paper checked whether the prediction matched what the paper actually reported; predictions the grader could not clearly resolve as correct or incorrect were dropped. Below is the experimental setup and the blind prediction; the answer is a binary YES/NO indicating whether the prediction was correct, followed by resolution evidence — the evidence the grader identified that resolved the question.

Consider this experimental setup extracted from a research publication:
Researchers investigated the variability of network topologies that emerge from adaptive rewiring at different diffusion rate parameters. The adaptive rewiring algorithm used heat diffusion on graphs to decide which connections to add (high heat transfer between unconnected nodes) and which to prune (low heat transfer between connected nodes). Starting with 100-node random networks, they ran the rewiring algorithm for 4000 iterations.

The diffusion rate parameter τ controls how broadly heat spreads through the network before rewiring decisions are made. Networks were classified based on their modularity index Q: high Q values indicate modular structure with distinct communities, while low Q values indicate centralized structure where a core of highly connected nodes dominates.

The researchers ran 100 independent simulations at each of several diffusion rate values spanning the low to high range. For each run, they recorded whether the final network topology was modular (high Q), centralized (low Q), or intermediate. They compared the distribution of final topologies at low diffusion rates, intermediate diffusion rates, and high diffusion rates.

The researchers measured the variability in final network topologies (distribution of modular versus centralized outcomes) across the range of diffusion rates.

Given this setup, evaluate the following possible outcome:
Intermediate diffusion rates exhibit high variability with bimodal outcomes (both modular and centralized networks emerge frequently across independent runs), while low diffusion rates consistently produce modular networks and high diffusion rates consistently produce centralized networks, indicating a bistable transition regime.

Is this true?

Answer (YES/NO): NO